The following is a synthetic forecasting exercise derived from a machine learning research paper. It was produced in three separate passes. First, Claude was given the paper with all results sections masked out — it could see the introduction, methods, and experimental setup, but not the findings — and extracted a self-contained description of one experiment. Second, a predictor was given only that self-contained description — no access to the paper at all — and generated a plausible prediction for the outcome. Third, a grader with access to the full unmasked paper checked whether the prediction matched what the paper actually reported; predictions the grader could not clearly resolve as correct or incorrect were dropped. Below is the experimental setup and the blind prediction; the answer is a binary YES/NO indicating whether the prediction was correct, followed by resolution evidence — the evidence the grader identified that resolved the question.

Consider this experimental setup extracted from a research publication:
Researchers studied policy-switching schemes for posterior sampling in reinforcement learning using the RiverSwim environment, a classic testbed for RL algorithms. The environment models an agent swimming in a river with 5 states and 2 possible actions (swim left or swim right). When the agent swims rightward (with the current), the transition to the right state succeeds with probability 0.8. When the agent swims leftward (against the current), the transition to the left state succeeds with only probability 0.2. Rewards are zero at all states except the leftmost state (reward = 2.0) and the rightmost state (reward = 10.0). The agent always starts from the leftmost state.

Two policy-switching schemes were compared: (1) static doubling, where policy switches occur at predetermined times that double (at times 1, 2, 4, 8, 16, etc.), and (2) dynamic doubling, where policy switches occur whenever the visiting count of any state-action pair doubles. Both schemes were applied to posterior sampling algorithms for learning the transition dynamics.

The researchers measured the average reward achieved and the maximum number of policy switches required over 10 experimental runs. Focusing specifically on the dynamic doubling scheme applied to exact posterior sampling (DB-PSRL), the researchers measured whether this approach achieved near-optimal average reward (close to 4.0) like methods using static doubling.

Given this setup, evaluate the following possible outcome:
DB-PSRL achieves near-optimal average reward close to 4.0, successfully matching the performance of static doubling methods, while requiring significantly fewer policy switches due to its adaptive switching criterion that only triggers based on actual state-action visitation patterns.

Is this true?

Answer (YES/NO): NO